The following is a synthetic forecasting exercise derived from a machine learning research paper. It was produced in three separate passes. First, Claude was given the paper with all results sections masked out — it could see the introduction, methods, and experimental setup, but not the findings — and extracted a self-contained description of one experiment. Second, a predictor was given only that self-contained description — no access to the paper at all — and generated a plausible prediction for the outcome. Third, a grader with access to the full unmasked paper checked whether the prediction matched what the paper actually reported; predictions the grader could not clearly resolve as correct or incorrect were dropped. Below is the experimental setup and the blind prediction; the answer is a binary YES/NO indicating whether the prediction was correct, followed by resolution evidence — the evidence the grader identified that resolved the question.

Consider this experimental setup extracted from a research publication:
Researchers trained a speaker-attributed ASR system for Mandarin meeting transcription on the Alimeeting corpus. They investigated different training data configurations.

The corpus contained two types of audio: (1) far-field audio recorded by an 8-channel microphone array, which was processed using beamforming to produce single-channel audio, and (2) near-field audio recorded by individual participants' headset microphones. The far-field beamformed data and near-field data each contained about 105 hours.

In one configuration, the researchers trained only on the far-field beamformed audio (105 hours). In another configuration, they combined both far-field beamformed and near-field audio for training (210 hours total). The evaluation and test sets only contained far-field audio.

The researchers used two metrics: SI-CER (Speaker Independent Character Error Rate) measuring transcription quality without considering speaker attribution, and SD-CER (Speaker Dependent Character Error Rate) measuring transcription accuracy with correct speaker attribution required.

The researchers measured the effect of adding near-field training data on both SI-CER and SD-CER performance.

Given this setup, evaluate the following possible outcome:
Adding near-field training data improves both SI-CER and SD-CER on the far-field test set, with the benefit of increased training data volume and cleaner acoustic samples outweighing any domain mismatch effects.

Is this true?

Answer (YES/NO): NO